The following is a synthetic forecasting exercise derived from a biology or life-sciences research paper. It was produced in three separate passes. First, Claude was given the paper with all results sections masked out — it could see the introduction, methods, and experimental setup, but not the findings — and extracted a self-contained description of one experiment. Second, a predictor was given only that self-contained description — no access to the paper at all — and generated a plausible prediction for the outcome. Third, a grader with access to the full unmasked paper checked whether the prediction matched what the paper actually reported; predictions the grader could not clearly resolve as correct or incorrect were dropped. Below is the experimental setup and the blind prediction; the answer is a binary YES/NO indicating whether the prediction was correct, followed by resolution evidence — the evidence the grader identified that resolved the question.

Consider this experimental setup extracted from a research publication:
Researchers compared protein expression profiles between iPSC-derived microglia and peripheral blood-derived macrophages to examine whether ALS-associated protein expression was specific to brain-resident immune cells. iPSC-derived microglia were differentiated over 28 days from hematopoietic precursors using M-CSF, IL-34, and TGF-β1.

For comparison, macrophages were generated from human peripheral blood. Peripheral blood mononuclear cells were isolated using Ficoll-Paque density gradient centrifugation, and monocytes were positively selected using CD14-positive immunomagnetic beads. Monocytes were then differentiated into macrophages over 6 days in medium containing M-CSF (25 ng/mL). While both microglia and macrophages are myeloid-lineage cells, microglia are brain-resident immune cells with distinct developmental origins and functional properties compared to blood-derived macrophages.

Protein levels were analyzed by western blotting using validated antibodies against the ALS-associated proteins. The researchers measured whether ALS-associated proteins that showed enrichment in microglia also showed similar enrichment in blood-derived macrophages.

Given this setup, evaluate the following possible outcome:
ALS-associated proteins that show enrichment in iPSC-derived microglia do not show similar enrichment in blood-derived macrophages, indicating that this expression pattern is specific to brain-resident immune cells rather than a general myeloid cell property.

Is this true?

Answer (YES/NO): NO